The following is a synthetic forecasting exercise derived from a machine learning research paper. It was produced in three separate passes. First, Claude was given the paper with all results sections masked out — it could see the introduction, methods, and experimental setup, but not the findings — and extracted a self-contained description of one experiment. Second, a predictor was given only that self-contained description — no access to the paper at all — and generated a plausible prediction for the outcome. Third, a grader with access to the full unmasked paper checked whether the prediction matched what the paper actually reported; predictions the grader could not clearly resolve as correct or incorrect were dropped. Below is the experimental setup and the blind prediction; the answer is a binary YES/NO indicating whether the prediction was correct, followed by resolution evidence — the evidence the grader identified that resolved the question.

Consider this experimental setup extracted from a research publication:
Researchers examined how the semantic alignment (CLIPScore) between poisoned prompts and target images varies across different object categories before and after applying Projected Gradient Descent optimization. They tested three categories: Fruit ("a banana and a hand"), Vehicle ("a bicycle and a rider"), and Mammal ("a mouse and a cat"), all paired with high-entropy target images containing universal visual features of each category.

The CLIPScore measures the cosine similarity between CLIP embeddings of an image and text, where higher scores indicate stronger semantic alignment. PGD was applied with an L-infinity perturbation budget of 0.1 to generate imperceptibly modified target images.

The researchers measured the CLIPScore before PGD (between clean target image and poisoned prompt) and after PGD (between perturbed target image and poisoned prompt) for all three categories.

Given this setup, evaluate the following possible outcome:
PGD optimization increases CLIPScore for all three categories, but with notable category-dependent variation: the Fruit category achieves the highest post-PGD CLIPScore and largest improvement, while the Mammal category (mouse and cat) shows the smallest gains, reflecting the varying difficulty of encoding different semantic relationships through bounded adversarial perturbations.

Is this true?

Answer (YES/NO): NO